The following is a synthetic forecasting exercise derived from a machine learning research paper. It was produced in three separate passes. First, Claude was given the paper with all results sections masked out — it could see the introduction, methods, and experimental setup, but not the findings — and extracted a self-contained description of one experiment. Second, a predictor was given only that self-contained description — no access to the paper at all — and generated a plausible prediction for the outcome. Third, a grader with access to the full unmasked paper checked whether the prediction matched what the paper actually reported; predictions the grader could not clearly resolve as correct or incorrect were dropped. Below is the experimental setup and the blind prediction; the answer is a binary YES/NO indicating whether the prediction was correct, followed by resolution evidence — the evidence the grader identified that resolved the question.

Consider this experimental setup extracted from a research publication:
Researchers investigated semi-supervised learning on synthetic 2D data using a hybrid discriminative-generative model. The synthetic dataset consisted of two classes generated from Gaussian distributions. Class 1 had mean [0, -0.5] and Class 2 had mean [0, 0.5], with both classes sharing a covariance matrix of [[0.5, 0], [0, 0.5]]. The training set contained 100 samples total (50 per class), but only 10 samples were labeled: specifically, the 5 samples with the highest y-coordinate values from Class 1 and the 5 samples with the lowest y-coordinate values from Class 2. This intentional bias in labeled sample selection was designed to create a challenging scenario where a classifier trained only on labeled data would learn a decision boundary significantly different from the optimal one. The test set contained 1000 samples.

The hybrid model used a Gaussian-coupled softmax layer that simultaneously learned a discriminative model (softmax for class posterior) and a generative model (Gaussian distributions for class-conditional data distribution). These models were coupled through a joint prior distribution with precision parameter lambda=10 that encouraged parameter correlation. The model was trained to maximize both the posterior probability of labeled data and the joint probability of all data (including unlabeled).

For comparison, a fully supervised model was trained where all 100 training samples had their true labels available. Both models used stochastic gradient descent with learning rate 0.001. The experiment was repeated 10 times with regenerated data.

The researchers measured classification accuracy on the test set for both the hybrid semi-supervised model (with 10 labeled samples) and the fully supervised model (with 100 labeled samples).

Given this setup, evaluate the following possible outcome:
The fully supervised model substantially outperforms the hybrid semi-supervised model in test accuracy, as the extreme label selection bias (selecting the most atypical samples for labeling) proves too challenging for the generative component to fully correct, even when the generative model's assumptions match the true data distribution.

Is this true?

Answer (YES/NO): NO